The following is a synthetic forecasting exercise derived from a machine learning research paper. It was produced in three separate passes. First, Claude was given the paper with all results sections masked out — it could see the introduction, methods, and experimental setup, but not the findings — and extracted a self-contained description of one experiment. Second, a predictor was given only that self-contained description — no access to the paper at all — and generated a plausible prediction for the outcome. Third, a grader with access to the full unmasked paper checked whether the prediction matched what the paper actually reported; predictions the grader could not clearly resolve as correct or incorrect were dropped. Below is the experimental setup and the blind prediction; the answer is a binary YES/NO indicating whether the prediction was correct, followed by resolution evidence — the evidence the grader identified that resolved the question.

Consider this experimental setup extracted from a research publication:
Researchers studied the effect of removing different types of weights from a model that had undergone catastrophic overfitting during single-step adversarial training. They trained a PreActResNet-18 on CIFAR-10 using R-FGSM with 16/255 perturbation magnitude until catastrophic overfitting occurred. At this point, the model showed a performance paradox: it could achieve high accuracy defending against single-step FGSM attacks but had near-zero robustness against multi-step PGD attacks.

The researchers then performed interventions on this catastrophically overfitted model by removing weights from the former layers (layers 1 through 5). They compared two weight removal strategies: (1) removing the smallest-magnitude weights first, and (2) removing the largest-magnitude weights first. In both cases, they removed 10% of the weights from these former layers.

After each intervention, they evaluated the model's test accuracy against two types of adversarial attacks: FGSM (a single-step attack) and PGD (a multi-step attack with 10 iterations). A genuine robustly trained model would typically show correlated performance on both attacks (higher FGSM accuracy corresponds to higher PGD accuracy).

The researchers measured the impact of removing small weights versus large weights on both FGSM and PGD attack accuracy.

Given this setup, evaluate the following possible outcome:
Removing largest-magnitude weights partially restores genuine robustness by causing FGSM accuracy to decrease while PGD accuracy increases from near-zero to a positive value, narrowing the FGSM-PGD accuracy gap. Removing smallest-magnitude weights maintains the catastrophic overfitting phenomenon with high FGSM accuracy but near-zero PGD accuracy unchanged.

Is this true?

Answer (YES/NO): YES